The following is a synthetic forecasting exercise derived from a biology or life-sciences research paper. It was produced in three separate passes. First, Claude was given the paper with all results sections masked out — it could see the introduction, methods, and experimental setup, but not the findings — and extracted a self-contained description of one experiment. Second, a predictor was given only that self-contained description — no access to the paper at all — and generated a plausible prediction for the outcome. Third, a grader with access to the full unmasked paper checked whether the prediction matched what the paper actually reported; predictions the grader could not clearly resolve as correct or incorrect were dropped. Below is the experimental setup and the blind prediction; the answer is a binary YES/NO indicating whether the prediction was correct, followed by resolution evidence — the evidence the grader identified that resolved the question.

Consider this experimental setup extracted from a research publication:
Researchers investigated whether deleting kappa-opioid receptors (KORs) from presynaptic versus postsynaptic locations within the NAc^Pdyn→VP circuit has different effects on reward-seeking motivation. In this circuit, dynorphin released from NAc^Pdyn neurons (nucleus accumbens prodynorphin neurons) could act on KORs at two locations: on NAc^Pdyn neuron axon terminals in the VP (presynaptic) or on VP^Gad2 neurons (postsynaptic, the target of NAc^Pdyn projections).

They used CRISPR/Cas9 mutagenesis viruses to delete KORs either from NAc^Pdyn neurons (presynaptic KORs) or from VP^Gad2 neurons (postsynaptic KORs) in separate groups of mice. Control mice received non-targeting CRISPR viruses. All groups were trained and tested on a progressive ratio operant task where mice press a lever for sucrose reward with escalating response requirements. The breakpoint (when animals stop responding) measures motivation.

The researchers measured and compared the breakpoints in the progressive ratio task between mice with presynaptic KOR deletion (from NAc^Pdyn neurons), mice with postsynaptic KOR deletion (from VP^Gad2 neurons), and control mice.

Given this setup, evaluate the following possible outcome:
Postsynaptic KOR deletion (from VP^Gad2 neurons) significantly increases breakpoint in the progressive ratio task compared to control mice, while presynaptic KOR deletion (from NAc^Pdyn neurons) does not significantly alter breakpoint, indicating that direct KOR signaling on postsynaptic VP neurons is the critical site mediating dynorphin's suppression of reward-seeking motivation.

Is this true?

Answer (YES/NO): NO